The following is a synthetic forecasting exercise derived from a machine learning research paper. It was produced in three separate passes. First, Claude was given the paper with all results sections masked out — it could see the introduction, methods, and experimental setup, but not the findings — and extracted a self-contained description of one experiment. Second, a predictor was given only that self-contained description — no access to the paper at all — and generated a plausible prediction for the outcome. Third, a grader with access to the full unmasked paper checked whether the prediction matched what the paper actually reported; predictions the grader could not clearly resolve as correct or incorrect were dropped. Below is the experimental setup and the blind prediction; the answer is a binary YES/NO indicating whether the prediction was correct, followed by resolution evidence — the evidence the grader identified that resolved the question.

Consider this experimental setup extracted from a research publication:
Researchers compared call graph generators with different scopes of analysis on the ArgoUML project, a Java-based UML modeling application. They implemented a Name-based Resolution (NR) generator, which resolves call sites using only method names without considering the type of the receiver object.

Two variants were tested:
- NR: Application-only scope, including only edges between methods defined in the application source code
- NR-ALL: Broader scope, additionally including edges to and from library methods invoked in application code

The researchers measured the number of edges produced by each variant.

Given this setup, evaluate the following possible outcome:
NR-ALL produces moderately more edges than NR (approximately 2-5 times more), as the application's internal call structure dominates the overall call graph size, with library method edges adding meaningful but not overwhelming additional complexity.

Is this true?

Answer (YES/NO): NO